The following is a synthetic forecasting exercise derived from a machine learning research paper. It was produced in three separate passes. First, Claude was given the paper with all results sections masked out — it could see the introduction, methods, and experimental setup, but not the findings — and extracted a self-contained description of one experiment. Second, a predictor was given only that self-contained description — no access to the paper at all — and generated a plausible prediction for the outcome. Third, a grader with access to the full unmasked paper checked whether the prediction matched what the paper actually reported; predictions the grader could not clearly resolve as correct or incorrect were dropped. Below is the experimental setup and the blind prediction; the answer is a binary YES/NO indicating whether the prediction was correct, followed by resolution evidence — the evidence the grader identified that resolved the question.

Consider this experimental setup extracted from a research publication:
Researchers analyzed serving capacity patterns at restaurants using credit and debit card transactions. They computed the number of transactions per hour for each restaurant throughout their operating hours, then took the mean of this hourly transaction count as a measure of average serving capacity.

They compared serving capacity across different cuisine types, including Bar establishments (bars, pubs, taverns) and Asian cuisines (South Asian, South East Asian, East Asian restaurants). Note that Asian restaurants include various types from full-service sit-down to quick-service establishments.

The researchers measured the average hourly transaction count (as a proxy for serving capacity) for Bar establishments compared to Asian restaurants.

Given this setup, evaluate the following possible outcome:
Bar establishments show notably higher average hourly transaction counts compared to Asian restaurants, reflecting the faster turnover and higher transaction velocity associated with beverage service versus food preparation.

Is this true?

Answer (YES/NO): YES